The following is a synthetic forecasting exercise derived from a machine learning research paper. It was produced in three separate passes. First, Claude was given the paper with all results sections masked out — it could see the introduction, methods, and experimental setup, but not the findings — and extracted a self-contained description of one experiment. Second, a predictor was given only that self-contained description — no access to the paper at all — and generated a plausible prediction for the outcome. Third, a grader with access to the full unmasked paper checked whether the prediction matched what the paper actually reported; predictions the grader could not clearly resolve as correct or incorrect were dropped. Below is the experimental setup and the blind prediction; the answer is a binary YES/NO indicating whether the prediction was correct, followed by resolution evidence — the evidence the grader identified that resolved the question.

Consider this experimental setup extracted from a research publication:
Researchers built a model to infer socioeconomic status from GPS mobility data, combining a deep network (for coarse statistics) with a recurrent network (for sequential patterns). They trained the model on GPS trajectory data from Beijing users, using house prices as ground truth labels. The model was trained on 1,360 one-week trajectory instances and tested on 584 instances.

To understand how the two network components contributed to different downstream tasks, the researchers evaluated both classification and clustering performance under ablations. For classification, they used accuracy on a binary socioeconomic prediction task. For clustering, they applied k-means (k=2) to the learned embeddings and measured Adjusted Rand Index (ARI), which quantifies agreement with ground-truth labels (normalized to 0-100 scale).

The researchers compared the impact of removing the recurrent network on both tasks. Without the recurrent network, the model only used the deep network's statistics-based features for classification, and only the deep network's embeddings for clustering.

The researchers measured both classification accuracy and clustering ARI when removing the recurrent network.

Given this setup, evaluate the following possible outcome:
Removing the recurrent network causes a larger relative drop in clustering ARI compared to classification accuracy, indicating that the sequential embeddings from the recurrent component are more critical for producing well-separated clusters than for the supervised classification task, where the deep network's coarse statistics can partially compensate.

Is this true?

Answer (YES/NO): NO